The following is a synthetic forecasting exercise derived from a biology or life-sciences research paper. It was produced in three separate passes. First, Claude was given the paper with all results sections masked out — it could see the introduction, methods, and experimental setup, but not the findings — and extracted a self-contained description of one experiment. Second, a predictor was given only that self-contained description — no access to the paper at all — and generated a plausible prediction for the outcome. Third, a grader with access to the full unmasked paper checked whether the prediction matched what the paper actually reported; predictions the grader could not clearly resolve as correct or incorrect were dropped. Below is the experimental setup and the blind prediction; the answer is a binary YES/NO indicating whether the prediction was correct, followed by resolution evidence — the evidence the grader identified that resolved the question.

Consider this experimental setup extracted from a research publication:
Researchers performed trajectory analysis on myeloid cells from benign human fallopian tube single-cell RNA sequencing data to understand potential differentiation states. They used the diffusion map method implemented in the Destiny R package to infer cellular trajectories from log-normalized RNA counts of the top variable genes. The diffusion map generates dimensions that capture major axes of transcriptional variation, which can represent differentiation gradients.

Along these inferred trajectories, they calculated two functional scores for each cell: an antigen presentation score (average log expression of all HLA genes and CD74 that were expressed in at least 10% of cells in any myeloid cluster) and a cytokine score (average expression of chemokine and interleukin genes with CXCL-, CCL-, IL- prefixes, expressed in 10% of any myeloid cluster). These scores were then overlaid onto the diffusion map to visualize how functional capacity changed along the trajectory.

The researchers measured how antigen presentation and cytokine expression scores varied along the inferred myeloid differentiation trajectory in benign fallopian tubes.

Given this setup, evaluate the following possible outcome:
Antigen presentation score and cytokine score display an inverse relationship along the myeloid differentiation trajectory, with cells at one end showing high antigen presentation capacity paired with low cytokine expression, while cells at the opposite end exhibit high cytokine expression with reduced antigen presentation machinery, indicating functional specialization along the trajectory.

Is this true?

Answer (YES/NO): NO